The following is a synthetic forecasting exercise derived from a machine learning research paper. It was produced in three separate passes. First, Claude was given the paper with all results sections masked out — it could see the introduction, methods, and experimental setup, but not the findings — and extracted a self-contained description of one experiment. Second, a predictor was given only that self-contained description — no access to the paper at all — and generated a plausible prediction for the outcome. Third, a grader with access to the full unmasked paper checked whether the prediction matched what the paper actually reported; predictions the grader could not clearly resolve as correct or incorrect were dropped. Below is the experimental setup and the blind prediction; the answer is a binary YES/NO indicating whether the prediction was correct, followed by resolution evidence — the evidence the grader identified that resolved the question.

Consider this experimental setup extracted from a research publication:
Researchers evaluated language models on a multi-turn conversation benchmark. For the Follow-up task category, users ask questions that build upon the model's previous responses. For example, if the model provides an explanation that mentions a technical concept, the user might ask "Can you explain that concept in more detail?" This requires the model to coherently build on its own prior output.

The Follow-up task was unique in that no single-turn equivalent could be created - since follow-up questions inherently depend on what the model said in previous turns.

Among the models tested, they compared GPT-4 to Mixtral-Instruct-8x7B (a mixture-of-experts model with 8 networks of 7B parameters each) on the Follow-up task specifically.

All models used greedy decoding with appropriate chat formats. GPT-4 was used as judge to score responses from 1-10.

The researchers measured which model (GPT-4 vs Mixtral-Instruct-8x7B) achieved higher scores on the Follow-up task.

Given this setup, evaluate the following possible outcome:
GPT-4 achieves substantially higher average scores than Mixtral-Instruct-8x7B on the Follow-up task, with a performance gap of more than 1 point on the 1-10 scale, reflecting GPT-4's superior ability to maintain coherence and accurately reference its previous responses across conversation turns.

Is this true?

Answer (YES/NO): NO